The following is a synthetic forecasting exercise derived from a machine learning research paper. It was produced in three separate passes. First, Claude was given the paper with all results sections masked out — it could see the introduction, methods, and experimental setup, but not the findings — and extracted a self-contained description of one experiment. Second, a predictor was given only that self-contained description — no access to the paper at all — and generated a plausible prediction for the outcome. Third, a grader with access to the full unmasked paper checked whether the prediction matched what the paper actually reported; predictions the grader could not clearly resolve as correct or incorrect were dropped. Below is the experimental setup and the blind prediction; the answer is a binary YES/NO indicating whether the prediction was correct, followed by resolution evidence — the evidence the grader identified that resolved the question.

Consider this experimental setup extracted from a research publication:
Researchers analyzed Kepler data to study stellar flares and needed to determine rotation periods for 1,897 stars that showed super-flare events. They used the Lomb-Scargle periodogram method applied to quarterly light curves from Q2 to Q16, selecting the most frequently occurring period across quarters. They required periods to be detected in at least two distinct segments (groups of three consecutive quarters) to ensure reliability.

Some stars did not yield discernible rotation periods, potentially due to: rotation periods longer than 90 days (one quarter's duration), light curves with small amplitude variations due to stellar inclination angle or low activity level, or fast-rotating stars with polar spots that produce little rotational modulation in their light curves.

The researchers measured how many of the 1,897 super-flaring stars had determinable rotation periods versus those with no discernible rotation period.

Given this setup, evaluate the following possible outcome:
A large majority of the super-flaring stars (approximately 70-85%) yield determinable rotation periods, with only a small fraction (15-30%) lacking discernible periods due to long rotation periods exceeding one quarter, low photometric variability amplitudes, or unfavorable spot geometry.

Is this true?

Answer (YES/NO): NO